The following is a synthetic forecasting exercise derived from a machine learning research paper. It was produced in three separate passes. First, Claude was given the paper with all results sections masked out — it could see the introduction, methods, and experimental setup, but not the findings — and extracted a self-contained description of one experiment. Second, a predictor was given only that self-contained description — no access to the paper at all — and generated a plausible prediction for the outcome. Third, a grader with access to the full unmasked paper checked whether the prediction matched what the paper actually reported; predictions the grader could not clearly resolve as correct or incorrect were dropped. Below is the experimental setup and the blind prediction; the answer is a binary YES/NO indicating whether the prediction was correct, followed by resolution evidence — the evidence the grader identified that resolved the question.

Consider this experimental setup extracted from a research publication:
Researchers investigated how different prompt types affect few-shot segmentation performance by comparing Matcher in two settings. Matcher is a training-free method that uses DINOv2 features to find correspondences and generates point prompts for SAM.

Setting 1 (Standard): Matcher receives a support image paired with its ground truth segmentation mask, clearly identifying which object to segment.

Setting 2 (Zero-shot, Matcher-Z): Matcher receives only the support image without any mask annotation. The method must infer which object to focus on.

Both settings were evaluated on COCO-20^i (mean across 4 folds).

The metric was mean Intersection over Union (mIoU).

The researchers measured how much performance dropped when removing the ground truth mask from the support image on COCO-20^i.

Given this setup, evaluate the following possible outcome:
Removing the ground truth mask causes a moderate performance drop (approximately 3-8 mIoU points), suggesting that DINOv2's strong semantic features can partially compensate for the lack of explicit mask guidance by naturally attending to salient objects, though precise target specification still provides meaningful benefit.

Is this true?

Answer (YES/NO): NO